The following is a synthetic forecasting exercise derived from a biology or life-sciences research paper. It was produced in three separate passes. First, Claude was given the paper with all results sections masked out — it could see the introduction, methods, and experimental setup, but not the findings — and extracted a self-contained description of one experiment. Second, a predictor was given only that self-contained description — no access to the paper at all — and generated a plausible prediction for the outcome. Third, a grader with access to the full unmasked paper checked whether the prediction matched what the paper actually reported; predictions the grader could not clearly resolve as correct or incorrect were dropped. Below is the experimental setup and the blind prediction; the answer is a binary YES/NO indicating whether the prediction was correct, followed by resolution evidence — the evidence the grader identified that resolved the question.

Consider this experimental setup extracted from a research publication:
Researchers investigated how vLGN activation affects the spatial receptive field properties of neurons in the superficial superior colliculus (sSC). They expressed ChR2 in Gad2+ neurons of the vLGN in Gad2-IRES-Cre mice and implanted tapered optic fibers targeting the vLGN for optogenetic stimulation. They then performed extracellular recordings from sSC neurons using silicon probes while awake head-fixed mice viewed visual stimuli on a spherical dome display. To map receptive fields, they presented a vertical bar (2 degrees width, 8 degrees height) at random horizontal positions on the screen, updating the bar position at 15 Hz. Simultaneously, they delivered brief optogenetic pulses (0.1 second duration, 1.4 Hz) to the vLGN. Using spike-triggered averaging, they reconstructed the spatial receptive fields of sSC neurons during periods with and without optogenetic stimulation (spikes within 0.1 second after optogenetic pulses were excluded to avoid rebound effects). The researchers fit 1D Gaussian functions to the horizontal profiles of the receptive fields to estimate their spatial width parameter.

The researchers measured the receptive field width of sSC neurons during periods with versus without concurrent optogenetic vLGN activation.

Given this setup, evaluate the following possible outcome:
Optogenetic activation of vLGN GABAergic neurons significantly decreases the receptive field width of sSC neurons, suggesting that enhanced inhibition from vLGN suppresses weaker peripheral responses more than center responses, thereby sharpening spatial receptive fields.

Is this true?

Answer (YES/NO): YES